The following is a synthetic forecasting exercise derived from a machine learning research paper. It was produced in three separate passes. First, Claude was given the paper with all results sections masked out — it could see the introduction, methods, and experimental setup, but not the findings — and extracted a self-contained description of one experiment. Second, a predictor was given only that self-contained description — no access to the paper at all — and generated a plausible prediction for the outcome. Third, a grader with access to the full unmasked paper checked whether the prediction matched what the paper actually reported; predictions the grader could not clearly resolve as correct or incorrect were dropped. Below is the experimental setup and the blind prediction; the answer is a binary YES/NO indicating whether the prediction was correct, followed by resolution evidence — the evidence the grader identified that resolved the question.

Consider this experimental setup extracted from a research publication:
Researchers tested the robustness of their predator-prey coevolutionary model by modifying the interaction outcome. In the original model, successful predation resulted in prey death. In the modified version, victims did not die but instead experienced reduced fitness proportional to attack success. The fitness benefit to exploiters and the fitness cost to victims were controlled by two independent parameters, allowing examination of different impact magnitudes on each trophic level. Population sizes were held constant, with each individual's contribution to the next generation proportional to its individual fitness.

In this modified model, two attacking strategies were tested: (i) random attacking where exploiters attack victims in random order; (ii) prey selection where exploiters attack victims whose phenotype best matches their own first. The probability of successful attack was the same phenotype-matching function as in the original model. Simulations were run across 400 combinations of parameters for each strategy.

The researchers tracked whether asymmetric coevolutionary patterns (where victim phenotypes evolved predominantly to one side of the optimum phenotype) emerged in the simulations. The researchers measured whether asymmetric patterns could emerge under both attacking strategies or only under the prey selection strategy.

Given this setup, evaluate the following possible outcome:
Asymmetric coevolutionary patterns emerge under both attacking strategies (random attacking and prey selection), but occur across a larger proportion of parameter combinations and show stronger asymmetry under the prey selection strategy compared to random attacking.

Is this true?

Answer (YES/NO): NO